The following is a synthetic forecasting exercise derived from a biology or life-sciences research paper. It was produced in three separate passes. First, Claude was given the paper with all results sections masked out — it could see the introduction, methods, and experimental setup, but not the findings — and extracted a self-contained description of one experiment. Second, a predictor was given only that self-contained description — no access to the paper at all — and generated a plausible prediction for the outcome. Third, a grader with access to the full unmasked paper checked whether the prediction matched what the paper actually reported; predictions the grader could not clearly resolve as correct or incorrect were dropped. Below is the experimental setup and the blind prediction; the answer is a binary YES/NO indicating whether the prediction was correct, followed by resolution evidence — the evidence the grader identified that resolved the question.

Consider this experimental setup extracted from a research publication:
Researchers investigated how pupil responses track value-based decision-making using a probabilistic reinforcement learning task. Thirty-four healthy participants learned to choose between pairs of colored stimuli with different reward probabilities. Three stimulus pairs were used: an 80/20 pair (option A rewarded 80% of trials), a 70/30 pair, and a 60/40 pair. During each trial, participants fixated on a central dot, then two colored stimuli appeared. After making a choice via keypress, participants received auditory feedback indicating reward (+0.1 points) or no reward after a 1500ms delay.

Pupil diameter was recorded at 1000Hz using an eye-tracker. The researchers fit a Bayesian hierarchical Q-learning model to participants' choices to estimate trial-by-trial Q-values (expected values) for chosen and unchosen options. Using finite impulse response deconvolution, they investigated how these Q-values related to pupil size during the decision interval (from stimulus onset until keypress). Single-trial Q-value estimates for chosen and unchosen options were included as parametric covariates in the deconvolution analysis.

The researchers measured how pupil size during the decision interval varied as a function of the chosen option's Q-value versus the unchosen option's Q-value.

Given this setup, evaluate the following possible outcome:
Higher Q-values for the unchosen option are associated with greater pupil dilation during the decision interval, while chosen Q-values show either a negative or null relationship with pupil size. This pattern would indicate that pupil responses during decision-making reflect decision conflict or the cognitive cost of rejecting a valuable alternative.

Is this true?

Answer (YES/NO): NO